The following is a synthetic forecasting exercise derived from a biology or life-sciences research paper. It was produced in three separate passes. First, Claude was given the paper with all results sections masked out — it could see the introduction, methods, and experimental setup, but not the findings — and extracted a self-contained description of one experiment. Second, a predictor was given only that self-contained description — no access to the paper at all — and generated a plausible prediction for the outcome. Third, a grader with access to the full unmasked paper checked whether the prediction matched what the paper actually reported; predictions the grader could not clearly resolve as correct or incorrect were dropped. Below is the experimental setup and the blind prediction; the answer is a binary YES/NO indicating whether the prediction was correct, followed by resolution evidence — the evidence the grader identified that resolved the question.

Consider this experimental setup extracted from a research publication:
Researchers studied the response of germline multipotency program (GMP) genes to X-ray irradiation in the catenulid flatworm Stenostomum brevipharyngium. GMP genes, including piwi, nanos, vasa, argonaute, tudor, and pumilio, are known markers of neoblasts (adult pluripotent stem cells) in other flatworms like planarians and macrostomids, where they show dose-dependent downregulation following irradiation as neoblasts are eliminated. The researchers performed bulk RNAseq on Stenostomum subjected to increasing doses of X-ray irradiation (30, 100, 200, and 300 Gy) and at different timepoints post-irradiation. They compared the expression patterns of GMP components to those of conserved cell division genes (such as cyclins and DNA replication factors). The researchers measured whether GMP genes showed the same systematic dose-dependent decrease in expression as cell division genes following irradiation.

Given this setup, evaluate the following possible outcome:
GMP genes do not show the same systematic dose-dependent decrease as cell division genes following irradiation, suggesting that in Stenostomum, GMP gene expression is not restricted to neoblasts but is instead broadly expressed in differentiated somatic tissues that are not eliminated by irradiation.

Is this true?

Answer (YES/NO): NO